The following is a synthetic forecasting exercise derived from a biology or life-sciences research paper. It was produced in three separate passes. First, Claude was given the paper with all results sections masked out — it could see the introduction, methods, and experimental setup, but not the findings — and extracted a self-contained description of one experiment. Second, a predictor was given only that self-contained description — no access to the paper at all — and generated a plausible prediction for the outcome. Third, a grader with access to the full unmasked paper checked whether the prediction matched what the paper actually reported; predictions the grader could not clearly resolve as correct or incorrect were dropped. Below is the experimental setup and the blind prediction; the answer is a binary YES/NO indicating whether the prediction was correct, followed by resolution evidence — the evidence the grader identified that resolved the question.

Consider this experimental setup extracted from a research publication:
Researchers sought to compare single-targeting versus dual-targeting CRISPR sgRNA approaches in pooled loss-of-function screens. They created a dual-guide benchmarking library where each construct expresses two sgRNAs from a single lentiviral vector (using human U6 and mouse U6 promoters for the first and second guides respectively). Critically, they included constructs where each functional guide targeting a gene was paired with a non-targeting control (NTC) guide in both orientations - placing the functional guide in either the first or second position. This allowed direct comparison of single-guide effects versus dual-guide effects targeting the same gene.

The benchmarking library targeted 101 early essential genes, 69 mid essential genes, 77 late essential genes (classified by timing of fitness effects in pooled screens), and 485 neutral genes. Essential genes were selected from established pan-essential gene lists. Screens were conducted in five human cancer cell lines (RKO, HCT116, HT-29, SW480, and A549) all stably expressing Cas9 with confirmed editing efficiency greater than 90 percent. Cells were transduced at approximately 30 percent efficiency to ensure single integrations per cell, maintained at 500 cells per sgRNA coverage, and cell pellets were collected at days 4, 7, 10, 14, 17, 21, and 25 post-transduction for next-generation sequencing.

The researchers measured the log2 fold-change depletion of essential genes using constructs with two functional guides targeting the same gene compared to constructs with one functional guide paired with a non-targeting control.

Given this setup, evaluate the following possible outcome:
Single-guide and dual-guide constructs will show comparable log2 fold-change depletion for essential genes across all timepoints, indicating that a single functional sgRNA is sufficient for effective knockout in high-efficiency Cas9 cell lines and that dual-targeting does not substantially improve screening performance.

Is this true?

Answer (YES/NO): NO